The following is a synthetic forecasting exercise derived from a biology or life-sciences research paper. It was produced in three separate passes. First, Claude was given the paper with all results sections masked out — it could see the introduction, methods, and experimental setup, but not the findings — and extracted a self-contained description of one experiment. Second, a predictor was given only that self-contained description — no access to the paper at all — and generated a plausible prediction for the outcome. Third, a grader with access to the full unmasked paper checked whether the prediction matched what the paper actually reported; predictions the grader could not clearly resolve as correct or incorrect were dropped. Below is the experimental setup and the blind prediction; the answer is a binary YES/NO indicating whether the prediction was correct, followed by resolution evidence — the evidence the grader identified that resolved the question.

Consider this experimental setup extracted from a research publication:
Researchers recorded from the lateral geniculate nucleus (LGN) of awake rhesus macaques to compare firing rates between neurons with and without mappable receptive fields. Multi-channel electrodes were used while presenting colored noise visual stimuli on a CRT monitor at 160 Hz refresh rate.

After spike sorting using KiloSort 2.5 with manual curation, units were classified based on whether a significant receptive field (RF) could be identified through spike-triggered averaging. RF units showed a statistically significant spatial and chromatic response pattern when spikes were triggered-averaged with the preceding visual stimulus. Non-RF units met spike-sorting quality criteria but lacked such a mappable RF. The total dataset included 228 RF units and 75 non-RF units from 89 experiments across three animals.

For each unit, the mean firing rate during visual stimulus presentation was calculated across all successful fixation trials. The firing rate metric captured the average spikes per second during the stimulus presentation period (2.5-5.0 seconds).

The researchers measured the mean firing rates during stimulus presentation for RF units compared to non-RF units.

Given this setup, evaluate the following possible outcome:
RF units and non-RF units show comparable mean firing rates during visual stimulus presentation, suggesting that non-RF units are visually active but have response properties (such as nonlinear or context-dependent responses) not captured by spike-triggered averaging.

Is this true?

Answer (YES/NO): NO